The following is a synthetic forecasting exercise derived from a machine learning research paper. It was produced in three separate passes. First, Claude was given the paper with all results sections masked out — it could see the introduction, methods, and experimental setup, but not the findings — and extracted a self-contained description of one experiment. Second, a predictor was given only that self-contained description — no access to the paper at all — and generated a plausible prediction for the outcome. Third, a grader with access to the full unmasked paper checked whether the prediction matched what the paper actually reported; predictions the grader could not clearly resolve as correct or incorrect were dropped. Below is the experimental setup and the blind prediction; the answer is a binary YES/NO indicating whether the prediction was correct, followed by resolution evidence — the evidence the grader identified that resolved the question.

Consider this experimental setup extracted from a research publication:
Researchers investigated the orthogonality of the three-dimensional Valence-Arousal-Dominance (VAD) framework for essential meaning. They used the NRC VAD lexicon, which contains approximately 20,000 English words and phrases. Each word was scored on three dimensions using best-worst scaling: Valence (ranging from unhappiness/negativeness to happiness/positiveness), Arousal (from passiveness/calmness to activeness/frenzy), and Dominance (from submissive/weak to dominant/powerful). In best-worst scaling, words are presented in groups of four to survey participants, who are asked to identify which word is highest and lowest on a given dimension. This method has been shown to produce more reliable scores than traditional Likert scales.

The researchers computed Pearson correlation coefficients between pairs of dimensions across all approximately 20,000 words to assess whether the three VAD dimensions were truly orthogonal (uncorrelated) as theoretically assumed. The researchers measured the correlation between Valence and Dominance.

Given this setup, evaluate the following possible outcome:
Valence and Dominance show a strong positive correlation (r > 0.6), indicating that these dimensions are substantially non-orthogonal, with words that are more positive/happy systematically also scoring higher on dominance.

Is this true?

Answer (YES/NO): NO